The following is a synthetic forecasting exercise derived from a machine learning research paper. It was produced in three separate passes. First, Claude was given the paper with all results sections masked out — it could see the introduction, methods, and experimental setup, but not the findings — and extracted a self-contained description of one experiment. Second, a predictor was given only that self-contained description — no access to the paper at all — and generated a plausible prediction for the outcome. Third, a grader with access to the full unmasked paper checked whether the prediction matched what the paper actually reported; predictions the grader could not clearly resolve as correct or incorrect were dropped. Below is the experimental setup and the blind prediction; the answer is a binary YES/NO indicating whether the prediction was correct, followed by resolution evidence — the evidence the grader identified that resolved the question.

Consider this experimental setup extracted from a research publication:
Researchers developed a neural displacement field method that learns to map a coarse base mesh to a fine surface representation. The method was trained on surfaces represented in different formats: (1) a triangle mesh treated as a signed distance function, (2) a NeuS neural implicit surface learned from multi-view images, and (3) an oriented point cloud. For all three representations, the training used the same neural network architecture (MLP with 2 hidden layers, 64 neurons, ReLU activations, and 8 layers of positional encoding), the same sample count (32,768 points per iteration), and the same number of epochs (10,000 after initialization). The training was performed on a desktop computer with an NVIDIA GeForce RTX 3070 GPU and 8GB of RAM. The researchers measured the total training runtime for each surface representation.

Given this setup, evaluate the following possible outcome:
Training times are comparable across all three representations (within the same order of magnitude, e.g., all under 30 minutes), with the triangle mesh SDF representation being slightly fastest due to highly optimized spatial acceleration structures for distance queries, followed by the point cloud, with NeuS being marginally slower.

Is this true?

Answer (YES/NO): NO